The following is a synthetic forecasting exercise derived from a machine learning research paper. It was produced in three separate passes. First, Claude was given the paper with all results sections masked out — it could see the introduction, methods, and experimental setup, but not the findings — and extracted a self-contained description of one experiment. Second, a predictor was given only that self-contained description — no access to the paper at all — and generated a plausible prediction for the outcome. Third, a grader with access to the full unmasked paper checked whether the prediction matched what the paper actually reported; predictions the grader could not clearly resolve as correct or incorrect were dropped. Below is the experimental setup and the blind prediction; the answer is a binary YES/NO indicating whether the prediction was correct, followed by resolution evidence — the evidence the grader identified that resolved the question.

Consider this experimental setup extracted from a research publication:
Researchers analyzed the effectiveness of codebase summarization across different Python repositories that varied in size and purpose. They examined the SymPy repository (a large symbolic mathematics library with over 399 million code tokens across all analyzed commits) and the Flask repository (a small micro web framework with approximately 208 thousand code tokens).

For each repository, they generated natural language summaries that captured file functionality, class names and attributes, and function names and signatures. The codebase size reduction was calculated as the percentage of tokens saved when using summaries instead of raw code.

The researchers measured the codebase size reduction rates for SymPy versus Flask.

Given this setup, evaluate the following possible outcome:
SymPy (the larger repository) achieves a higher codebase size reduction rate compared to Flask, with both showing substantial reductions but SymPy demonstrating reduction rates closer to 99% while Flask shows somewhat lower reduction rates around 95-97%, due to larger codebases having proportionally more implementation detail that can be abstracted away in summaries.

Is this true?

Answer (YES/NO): NO